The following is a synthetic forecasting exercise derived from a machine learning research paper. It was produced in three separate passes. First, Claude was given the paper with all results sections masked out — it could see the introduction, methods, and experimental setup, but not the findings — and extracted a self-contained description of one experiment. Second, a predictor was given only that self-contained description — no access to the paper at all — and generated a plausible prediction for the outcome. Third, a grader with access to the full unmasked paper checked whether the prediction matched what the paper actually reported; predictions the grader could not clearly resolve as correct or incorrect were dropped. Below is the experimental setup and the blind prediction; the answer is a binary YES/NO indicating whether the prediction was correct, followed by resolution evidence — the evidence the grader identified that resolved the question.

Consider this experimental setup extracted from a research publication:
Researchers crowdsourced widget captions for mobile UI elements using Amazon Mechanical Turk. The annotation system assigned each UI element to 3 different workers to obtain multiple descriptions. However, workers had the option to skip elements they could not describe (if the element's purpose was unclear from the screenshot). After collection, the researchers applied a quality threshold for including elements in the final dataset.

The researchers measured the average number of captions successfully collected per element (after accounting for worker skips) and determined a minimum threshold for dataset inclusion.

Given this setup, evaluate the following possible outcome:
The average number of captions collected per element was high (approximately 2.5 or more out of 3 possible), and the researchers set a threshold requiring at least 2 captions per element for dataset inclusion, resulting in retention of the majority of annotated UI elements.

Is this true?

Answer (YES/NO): YES